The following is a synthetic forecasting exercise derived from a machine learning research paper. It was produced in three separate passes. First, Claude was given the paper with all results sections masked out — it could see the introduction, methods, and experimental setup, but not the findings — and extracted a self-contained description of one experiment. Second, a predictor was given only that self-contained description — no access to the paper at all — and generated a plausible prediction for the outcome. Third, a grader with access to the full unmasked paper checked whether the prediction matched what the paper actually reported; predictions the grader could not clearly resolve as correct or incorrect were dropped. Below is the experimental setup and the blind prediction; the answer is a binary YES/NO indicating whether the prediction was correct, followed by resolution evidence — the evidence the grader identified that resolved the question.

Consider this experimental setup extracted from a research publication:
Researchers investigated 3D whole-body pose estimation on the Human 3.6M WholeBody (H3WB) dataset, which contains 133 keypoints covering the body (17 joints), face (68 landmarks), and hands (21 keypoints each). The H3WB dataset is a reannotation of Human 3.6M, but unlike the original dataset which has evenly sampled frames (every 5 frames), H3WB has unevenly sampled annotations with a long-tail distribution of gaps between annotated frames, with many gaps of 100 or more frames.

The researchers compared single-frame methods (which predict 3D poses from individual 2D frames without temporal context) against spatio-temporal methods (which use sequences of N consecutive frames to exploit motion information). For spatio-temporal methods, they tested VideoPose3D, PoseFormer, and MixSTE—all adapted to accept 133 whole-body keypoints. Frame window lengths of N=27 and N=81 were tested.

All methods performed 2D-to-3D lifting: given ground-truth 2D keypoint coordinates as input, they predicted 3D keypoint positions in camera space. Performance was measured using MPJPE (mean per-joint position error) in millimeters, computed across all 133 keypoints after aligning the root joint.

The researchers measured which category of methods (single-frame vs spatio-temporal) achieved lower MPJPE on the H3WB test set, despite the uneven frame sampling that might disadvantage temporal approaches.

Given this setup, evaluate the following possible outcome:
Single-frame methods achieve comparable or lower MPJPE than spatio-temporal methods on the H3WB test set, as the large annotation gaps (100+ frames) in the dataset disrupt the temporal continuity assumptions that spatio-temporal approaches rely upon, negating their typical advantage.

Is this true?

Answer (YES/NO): NO